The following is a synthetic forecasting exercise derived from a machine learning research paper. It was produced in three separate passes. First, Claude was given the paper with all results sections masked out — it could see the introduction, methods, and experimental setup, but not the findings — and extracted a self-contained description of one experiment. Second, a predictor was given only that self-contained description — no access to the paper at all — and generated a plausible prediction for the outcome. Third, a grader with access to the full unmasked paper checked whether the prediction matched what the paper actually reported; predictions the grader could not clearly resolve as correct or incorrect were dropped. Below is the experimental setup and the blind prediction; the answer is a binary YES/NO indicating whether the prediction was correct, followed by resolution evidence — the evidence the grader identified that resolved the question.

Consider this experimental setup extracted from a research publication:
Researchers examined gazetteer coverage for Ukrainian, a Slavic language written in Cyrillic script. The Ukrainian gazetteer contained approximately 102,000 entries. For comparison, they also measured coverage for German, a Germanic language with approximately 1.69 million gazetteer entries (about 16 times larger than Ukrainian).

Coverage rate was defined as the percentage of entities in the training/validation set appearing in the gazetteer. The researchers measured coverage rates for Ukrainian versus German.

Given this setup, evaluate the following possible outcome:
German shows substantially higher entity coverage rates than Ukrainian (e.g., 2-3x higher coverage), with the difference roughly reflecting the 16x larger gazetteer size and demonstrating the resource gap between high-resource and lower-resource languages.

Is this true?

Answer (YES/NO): NO